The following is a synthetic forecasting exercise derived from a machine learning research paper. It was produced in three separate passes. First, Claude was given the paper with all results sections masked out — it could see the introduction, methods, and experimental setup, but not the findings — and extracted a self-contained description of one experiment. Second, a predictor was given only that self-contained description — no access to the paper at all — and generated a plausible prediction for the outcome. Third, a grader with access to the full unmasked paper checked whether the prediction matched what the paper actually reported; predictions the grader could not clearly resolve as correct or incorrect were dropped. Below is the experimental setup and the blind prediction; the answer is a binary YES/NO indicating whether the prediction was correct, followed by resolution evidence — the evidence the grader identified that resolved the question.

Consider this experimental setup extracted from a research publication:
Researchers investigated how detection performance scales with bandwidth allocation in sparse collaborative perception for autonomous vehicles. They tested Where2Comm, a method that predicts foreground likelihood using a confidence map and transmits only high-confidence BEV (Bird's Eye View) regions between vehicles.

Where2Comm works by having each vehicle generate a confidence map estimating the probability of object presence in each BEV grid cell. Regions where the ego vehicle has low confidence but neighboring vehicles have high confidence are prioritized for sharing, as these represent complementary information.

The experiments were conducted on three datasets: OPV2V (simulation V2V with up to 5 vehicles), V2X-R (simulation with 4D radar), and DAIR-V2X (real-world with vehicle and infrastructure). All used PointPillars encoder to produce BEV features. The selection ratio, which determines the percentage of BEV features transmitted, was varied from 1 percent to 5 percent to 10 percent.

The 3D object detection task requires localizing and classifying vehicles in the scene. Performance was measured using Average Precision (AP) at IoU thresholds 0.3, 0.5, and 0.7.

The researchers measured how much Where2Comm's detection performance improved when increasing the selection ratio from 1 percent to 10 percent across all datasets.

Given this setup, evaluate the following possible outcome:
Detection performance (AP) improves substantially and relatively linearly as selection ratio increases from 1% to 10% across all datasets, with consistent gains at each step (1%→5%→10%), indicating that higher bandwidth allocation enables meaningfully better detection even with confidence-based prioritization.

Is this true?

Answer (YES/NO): NO